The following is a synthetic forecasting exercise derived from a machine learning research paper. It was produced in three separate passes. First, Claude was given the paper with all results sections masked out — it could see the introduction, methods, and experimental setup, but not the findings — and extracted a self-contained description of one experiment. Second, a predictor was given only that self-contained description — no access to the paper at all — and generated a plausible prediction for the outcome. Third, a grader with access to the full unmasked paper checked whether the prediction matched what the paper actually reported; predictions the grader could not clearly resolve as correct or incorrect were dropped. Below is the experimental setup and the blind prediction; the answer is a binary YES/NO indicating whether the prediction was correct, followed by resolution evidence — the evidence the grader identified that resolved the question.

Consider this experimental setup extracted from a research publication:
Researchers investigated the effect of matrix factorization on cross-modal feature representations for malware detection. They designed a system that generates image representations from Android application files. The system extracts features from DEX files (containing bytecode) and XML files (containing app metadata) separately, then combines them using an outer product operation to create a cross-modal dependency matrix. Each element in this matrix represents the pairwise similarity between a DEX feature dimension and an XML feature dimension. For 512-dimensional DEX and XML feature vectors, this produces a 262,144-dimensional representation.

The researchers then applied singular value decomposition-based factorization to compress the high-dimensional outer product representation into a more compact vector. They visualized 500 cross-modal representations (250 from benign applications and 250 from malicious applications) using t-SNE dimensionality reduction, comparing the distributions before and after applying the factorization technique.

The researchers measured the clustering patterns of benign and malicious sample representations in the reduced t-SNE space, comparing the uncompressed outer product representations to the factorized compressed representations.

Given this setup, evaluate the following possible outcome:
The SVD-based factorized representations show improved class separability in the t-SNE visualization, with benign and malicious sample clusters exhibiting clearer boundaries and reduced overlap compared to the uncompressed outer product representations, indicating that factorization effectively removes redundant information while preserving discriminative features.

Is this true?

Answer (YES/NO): YES